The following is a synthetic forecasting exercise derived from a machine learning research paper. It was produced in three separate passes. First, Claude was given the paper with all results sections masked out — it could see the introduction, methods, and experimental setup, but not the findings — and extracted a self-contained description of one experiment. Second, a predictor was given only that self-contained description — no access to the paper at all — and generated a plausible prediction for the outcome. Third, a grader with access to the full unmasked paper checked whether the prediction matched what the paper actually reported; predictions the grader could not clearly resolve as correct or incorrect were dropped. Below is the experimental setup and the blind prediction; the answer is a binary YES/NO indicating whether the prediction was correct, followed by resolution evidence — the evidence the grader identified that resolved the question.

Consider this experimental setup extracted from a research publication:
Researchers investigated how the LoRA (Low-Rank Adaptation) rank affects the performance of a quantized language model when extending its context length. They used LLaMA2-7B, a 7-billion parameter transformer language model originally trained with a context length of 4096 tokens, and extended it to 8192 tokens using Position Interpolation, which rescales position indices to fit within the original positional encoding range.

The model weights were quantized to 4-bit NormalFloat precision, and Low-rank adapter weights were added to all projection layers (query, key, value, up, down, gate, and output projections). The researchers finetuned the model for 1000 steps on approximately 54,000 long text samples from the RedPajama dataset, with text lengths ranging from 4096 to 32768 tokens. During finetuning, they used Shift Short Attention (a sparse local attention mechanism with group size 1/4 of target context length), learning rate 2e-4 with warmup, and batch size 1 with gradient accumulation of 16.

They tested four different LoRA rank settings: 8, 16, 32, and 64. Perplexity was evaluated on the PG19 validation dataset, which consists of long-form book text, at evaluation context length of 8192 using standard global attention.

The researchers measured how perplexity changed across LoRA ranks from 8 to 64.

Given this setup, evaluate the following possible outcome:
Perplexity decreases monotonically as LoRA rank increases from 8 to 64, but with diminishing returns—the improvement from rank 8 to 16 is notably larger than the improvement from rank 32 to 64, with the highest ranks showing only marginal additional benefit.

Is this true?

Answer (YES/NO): YES